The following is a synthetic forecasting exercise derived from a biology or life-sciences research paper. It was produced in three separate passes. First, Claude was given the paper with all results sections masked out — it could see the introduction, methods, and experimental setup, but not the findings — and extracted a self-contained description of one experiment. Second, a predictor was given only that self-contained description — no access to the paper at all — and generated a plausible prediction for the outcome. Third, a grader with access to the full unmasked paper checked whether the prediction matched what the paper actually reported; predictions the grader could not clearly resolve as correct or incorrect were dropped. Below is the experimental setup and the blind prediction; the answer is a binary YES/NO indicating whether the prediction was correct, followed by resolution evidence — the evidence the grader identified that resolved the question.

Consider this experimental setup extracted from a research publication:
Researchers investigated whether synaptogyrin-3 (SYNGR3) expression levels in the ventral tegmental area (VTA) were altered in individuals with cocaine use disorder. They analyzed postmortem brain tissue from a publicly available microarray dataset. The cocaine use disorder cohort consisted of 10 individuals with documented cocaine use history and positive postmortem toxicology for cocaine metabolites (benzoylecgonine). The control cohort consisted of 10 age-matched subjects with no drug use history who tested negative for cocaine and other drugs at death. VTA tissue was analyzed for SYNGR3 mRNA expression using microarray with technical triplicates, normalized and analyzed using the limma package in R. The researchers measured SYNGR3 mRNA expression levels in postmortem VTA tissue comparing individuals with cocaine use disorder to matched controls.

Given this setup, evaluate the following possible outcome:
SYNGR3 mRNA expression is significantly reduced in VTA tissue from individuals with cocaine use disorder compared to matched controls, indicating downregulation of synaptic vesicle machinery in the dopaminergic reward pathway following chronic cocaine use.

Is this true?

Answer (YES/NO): YES